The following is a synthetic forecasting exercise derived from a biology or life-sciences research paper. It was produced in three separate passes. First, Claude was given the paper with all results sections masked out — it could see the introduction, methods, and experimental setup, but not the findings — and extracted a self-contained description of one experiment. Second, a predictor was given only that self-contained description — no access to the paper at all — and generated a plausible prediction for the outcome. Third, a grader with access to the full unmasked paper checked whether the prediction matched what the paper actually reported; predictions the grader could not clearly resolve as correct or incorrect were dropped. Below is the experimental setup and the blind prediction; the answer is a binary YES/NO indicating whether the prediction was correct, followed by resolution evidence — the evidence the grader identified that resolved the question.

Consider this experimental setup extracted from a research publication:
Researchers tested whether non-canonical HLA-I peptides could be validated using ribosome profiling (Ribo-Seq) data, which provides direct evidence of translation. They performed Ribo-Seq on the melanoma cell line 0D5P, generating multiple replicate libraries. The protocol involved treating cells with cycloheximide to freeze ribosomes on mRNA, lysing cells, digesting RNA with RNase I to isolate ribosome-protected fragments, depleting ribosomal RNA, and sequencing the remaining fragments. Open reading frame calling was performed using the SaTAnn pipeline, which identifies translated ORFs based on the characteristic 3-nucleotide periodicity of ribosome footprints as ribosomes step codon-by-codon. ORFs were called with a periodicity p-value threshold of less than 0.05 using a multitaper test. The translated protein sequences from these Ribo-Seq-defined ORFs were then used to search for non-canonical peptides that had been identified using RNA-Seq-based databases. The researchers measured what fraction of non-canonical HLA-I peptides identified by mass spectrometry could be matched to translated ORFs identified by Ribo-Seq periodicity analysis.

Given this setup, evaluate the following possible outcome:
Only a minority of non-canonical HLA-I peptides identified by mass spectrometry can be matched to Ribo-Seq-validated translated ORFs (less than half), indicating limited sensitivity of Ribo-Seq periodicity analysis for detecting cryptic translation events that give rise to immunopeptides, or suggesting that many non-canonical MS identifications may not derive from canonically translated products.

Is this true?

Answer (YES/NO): YES